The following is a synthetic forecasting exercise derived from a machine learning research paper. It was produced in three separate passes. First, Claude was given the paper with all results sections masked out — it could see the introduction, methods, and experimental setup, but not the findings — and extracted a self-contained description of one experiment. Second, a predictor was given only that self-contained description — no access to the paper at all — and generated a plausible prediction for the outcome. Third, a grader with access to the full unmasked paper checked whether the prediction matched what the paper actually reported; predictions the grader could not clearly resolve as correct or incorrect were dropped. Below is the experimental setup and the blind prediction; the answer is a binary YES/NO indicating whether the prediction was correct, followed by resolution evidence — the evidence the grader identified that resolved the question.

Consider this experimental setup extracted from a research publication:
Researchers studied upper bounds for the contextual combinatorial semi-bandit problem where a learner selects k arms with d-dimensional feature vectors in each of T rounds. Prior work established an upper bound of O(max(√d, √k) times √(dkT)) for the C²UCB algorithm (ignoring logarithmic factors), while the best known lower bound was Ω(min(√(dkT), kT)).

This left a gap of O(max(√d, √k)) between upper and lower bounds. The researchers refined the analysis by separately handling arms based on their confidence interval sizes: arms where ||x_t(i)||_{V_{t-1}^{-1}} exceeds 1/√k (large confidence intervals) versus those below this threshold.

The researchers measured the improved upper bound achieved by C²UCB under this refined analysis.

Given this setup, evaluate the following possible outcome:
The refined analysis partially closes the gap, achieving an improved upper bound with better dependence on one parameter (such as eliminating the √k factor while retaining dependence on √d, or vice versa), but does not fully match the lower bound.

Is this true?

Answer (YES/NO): NO